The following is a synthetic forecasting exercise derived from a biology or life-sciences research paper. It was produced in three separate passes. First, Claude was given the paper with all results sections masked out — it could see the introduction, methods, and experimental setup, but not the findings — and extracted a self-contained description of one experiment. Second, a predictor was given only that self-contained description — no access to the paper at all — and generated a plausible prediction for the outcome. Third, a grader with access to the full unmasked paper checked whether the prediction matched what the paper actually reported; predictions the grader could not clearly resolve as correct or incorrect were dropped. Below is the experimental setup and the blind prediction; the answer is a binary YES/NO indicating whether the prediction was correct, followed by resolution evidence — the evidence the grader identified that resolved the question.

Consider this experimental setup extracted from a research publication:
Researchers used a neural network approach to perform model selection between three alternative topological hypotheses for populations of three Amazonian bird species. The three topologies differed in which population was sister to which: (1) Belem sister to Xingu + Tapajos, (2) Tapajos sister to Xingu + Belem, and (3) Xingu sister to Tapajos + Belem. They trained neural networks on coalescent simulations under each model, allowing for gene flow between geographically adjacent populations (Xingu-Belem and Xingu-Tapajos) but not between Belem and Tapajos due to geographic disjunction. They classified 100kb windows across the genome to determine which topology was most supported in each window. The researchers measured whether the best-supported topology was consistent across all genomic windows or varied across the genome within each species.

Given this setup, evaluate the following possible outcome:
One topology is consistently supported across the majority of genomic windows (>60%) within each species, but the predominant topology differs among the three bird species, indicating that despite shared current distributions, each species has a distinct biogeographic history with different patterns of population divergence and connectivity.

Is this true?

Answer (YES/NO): NO